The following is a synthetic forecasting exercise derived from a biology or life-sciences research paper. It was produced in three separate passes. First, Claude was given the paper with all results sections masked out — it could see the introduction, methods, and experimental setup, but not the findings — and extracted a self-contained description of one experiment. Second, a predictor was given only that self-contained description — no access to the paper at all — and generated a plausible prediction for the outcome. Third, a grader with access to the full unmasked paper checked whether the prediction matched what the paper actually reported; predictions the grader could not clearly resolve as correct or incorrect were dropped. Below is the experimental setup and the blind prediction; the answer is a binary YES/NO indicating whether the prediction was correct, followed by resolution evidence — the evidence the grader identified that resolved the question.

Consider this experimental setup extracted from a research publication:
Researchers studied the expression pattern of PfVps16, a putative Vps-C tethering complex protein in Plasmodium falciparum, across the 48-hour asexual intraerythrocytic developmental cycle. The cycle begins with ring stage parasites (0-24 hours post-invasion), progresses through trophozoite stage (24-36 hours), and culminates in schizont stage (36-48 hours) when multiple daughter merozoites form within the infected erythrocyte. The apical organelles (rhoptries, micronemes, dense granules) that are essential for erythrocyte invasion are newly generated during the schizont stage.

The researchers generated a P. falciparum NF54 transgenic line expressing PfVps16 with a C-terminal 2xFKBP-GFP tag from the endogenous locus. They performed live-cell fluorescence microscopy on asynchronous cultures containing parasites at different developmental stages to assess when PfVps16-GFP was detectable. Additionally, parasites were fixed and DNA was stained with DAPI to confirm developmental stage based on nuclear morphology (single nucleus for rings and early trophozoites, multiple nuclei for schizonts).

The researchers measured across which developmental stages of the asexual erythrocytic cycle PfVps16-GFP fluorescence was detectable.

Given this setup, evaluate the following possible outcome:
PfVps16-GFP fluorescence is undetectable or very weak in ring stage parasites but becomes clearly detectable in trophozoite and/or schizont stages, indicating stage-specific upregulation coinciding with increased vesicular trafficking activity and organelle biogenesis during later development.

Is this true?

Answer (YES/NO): NO